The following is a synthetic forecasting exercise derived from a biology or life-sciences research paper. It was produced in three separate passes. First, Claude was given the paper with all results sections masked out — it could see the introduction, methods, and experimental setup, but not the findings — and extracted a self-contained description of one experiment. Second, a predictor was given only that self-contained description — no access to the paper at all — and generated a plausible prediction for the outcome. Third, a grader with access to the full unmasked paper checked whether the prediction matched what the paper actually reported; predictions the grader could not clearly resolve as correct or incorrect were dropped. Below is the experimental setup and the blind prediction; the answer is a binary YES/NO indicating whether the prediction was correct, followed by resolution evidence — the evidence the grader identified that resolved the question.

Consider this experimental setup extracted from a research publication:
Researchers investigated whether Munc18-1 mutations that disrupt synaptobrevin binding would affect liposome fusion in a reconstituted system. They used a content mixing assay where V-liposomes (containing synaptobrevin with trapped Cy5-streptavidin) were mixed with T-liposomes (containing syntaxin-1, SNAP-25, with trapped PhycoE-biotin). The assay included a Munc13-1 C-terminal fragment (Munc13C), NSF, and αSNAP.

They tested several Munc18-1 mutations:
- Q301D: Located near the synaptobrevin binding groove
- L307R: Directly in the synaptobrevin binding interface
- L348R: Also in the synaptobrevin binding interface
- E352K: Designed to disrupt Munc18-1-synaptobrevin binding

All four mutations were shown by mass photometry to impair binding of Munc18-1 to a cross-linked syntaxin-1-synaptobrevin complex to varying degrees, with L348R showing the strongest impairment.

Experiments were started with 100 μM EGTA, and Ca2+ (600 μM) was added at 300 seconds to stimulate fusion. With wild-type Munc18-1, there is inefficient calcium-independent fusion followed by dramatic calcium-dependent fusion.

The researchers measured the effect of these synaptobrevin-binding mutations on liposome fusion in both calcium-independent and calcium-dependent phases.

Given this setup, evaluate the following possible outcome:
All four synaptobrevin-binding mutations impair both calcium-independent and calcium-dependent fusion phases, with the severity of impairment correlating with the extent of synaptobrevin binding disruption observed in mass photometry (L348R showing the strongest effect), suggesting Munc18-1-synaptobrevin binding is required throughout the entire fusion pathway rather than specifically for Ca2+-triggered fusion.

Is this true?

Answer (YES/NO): YES